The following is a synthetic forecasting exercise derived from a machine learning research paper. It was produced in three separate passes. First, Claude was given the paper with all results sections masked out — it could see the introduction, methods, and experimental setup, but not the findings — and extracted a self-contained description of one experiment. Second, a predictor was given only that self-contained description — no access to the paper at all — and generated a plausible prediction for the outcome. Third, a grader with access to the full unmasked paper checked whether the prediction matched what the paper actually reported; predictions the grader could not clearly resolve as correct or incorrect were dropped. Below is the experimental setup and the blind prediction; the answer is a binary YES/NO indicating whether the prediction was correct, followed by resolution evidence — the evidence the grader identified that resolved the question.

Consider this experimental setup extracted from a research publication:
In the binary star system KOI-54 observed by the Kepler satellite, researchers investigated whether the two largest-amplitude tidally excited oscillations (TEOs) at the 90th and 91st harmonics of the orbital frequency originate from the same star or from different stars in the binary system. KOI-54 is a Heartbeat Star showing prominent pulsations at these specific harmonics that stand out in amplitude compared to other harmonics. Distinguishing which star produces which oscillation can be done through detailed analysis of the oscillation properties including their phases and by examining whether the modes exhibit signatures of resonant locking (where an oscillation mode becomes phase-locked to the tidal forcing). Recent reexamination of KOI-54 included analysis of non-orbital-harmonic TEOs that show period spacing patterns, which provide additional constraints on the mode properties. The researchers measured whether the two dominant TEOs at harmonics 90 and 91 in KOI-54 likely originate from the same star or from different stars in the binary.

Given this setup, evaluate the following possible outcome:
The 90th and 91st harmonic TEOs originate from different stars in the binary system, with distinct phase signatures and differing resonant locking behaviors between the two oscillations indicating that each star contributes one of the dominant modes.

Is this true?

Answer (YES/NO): NO